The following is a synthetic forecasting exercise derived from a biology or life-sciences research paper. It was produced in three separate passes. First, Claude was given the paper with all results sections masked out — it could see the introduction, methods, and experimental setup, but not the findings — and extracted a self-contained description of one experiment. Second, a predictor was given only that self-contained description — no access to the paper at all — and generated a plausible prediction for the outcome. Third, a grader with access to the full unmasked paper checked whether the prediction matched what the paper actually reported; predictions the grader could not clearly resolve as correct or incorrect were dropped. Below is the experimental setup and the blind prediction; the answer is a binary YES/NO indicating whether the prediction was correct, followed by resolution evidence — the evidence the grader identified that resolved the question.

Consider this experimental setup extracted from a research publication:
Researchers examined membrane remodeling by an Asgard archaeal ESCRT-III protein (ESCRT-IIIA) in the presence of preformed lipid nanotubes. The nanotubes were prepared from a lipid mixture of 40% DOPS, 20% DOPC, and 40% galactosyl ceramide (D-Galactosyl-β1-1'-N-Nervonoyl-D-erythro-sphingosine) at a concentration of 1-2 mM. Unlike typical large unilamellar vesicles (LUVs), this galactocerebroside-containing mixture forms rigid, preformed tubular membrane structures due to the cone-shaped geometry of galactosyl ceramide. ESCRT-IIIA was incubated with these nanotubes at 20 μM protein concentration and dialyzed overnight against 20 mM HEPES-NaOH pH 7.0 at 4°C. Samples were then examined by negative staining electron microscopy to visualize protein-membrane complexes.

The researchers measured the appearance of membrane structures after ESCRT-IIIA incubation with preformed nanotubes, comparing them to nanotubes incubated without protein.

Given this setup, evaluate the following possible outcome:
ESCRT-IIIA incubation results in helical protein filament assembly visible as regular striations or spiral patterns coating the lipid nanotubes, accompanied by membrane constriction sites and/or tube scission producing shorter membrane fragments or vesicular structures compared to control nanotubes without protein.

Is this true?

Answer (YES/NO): NO